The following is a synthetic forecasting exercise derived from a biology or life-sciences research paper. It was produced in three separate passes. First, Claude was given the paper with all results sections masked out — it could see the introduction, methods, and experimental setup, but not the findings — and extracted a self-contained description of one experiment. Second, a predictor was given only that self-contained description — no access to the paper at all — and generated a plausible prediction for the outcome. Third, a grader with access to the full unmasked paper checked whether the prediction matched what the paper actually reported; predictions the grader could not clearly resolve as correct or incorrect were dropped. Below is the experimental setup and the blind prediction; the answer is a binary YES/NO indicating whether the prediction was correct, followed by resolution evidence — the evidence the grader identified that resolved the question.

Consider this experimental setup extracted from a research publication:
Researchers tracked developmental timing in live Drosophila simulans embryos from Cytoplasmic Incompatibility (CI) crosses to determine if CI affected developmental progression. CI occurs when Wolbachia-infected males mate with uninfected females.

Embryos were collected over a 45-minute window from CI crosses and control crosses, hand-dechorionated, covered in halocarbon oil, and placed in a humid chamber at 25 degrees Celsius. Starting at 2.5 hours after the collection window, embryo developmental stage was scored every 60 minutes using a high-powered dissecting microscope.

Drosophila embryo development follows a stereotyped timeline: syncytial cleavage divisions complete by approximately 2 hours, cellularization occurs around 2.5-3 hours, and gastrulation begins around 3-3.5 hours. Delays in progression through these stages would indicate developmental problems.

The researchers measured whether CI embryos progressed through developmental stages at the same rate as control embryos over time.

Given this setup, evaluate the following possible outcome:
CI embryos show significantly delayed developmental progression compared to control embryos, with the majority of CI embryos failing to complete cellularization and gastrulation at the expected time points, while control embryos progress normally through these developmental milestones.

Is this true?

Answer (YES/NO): NO